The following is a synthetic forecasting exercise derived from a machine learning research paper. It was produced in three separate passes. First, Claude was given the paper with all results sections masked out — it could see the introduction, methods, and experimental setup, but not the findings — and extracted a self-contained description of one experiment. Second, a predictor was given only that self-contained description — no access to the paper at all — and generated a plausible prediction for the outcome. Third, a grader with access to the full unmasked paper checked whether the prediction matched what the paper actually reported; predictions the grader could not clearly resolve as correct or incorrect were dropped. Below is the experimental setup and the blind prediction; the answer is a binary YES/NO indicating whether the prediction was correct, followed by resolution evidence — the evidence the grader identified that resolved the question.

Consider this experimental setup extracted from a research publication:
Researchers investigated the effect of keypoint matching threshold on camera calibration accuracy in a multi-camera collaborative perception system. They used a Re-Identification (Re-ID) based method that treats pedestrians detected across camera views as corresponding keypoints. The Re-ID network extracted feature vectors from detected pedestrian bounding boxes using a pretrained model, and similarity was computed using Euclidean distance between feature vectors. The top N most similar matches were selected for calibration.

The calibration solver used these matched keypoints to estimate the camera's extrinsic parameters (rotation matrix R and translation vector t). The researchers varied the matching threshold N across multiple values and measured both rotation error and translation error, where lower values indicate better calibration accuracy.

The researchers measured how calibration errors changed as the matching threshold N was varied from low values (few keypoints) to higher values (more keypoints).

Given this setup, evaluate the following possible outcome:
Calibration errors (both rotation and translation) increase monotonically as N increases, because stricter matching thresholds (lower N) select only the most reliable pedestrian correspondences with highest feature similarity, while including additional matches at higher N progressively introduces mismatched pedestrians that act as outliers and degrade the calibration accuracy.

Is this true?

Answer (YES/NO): NO